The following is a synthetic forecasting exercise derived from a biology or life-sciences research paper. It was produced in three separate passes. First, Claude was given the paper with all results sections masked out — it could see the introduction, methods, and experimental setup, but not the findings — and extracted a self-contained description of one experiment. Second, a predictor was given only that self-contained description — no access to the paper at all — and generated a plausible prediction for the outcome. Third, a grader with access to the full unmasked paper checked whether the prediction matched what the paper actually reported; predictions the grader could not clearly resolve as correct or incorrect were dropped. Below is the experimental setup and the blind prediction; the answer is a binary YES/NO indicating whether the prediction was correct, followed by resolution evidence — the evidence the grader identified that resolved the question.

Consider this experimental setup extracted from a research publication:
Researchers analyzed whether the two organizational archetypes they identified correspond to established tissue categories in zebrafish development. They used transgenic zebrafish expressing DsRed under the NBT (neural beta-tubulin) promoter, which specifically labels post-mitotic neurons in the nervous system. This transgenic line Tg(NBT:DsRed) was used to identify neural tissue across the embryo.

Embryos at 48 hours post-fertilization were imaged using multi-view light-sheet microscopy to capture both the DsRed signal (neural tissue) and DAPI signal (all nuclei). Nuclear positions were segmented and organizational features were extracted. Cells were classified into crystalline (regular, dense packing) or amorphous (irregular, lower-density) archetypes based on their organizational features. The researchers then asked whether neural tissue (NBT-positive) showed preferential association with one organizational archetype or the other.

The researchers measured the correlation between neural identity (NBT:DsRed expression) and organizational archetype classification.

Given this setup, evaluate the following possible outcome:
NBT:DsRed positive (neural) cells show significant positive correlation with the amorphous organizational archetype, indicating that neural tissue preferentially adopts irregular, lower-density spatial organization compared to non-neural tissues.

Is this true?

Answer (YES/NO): NO